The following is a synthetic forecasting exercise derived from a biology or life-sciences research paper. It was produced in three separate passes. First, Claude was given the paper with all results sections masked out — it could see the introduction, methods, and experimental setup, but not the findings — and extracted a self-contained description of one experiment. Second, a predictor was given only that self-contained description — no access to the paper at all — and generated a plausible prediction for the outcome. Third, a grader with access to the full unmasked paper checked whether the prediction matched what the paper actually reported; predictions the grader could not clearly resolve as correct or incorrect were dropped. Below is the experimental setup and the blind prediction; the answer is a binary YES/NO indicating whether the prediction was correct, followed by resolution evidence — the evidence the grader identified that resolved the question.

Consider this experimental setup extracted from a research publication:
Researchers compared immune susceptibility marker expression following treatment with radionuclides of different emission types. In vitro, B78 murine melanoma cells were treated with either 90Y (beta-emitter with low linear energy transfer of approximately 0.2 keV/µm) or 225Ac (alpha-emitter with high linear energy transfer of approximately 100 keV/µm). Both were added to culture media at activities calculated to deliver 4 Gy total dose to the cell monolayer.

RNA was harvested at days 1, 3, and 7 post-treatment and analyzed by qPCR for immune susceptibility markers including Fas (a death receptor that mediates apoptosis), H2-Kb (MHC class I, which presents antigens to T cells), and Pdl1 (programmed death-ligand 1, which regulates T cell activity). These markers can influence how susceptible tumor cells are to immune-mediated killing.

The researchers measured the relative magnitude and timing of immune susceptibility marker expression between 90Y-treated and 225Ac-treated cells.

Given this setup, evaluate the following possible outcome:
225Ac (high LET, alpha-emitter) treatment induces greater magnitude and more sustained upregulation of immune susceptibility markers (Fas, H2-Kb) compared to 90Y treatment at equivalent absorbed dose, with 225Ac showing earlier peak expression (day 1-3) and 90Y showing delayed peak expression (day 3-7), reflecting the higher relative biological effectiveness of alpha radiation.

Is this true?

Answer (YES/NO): NO